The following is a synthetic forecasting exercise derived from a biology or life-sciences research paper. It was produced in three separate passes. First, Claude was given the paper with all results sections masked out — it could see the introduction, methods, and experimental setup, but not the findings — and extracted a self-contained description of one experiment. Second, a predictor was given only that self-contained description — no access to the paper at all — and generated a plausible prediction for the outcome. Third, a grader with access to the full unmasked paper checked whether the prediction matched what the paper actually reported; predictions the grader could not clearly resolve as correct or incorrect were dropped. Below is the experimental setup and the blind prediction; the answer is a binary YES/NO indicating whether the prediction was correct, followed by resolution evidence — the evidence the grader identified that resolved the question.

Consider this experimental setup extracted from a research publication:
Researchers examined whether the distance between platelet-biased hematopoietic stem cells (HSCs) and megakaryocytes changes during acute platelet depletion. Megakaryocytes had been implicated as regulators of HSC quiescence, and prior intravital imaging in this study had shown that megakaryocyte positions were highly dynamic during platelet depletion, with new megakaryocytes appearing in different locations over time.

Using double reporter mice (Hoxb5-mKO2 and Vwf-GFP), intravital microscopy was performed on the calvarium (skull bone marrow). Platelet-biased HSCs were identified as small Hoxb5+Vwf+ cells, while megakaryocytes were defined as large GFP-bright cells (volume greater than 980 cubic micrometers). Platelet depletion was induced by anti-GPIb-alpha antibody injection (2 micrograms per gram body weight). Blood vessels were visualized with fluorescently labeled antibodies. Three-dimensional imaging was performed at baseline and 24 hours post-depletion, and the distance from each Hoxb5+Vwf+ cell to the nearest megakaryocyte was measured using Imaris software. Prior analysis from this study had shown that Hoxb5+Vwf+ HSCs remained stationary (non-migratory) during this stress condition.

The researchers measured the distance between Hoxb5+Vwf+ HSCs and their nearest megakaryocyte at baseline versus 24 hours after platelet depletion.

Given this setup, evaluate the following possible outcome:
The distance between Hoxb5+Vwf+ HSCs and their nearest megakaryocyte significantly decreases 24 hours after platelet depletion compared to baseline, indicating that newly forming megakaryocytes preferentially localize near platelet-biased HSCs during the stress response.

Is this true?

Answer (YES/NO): YES